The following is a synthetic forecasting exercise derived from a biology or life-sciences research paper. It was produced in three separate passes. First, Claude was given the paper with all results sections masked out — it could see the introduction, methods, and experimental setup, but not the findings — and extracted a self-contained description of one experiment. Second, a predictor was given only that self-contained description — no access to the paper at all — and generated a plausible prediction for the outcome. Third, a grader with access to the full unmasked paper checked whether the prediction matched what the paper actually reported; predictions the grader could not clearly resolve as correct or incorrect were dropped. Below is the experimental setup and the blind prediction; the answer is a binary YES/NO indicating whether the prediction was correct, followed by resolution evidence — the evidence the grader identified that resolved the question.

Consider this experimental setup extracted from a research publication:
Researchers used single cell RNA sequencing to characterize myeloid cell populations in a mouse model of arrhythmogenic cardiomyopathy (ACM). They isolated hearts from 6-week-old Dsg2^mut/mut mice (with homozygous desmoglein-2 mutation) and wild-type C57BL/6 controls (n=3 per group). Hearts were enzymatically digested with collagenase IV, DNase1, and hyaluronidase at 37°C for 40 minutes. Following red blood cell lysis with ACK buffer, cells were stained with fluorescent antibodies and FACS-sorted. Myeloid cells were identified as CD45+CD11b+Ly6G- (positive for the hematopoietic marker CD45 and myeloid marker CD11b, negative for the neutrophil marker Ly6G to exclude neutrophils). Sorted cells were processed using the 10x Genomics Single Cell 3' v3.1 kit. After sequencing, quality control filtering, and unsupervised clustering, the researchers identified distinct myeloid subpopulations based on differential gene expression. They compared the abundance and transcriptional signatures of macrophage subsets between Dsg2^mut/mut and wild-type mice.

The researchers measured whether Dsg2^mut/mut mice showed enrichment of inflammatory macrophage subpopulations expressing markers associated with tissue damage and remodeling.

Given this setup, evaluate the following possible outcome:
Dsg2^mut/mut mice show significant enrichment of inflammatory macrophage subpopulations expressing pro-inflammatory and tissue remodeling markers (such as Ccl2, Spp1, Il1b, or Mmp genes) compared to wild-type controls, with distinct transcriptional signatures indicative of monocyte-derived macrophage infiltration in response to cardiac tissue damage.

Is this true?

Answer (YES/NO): YES